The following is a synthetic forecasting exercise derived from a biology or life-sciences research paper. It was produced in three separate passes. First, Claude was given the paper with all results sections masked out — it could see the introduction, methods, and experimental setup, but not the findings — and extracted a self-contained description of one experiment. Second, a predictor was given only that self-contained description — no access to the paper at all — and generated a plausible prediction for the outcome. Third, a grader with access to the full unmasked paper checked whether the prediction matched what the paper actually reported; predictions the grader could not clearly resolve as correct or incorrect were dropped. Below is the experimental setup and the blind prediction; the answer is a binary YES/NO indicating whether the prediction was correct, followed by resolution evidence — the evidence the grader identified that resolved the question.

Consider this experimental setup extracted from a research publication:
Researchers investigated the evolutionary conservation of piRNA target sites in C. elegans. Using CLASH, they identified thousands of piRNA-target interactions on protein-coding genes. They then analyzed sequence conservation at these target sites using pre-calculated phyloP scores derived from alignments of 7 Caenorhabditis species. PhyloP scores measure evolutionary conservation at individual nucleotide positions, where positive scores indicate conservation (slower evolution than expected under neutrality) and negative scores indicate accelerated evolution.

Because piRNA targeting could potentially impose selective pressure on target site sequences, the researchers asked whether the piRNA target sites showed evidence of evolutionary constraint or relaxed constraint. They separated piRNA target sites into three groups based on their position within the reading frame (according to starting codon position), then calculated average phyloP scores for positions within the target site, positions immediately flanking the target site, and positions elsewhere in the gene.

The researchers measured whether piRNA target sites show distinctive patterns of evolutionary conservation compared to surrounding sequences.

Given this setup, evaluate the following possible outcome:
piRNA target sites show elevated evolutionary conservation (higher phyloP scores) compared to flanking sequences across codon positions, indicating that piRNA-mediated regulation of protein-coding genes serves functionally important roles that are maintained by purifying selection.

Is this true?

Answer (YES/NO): NO